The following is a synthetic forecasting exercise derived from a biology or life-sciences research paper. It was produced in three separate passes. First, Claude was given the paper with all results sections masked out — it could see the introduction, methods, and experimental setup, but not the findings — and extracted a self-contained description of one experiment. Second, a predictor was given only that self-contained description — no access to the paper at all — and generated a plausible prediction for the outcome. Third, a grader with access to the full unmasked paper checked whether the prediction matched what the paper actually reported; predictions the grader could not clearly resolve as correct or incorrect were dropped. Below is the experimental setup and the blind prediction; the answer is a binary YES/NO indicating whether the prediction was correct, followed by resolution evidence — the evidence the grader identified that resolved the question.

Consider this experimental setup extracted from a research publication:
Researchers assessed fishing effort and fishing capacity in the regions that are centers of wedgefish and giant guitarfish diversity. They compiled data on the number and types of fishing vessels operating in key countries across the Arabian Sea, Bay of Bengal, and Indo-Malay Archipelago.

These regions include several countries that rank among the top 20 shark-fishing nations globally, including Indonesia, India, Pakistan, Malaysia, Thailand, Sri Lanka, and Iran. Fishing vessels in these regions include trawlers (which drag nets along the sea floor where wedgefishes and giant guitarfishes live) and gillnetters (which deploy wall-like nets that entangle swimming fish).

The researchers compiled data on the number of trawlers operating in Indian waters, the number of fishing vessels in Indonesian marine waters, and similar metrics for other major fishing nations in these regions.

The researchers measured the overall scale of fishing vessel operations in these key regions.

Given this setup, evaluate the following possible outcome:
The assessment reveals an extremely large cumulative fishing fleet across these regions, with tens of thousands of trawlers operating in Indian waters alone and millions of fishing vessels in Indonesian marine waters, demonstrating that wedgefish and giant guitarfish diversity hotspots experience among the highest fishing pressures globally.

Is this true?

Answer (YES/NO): NO